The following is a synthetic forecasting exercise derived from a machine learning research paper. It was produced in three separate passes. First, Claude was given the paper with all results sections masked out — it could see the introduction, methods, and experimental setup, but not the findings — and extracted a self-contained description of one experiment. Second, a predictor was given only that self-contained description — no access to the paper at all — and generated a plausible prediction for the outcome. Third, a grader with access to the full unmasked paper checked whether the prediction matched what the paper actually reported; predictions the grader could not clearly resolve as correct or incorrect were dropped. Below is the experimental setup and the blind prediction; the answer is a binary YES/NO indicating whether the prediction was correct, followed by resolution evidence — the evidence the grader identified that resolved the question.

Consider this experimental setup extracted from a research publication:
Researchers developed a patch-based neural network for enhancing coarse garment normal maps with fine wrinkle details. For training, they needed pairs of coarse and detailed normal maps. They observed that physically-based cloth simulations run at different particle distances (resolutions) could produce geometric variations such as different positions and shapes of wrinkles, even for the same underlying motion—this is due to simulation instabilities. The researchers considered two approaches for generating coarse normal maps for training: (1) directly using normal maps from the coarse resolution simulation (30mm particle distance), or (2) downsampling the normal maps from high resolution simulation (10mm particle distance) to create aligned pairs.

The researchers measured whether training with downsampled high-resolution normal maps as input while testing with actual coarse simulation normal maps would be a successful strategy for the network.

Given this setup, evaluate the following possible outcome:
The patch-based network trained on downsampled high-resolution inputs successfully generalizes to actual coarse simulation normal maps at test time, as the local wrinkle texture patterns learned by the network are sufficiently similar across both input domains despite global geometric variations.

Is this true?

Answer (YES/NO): YES